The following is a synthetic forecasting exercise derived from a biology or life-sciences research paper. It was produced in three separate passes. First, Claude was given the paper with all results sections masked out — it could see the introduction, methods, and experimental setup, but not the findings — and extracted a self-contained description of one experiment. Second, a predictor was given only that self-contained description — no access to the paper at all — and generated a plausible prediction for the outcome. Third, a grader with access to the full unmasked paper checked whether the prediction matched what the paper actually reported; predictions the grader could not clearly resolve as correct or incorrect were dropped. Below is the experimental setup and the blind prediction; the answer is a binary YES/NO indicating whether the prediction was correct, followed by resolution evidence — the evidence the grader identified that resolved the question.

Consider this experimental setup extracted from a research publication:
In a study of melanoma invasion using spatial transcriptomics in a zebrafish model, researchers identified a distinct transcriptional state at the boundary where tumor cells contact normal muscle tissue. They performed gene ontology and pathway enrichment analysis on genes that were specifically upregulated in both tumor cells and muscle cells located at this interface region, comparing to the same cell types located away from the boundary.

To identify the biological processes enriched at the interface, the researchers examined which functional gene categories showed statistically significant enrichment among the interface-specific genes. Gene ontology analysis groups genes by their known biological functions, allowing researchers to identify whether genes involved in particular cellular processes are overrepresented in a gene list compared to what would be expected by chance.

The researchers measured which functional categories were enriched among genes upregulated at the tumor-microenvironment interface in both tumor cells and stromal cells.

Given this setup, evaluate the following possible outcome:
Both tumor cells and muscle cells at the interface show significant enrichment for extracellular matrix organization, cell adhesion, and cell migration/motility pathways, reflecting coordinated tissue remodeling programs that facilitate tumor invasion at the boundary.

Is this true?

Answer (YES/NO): NO